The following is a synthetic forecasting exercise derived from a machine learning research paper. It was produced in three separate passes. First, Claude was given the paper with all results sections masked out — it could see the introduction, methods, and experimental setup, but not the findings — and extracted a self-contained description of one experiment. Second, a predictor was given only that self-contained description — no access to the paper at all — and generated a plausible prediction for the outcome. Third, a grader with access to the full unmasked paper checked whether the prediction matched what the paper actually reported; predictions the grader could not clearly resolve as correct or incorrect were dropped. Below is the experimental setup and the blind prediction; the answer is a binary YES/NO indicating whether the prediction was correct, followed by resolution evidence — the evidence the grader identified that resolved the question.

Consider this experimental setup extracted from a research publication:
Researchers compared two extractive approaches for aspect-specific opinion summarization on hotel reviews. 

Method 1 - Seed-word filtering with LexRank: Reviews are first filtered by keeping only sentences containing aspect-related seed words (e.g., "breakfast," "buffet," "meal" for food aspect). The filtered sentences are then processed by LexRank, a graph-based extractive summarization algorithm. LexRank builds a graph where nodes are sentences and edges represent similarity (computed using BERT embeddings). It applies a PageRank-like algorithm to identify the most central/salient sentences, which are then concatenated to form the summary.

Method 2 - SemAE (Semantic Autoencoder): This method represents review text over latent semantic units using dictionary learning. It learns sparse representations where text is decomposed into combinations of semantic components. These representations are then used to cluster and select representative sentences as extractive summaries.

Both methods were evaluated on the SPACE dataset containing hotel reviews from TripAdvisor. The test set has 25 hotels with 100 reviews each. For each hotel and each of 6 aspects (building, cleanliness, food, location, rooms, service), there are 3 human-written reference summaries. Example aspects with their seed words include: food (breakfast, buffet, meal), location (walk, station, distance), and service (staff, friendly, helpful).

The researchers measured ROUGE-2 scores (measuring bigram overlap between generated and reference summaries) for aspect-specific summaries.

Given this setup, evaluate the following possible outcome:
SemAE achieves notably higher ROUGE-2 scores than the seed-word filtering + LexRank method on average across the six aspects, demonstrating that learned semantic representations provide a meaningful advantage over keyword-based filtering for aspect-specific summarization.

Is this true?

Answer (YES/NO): NO